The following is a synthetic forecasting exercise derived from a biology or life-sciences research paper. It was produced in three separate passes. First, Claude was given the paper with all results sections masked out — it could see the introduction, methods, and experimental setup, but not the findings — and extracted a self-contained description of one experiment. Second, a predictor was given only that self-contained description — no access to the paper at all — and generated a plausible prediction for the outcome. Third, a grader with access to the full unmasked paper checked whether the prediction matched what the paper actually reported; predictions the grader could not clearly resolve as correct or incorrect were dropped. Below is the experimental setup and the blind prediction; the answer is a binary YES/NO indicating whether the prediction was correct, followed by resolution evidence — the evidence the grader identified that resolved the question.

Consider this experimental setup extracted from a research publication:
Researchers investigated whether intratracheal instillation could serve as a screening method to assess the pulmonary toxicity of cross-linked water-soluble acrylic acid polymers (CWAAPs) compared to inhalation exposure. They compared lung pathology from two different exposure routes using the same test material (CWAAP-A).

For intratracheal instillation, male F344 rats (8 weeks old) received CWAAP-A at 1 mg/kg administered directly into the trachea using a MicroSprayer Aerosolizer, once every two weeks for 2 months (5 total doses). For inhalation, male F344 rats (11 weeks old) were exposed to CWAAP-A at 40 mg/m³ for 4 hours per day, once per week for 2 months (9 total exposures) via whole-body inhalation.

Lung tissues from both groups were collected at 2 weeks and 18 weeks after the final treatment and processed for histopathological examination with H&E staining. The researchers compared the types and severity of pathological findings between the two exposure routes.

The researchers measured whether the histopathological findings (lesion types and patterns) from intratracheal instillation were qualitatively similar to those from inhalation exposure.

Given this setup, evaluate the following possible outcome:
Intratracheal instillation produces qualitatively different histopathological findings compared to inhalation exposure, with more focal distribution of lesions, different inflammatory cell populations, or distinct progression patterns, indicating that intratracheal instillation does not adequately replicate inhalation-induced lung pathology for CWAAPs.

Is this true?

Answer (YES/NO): NO